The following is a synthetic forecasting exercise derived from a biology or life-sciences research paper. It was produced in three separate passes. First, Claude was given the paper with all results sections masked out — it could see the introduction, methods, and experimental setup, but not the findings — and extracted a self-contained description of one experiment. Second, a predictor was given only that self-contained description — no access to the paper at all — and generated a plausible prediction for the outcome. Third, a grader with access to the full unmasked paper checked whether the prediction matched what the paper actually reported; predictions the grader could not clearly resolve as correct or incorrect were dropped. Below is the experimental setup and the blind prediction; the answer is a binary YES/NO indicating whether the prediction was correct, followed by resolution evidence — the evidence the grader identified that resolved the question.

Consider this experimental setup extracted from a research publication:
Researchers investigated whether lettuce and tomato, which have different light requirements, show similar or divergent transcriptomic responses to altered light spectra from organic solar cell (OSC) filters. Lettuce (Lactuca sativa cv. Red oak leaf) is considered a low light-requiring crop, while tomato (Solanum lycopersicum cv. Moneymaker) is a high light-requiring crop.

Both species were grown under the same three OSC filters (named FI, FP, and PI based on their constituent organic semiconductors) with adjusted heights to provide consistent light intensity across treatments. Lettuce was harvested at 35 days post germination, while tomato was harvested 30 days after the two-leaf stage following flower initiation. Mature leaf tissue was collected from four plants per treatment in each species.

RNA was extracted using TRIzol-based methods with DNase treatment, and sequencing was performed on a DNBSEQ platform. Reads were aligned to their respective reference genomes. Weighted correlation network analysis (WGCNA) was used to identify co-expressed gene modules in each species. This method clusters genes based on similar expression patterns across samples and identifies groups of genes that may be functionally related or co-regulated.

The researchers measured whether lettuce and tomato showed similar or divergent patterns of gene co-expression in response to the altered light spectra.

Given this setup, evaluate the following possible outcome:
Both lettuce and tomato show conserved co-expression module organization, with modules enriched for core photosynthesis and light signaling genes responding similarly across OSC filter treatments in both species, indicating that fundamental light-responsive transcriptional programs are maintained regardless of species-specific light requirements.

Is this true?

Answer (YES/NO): NO